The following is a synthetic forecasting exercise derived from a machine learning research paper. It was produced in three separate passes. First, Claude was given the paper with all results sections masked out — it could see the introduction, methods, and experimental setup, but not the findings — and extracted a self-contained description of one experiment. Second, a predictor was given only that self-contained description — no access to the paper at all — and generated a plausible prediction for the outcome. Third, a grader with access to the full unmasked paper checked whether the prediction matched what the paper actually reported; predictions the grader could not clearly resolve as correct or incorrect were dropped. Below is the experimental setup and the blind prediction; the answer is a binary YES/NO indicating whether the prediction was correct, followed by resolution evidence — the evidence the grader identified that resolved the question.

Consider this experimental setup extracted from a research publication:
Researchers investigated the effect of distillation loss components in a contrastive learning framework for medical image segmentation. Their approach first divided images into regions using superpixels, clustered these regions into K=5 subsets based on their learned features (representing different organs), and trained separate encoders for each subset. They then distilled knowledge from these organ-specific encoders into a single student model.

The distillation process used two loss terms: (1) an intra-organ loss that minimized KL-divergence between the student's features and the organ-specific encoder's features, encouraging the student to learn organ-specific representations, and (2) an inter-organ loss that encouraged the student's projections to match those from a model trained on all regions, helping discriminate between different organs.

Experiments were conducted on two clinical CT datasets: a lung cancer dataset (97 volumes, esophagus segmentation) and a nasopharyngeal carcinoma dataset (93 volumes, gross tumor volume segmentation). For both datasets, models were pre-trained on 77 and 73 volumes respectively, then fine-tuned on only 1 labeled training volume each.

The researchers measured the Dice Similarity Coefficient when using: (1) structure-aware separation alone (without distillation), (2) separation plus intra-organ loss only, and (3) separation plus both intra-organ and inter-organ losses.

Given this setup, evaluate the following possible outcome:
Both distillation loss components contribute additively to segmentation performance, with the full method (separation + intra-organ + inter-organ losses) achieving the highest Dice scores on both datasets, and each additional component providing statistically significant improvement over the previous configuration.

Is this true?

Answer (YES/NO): NO